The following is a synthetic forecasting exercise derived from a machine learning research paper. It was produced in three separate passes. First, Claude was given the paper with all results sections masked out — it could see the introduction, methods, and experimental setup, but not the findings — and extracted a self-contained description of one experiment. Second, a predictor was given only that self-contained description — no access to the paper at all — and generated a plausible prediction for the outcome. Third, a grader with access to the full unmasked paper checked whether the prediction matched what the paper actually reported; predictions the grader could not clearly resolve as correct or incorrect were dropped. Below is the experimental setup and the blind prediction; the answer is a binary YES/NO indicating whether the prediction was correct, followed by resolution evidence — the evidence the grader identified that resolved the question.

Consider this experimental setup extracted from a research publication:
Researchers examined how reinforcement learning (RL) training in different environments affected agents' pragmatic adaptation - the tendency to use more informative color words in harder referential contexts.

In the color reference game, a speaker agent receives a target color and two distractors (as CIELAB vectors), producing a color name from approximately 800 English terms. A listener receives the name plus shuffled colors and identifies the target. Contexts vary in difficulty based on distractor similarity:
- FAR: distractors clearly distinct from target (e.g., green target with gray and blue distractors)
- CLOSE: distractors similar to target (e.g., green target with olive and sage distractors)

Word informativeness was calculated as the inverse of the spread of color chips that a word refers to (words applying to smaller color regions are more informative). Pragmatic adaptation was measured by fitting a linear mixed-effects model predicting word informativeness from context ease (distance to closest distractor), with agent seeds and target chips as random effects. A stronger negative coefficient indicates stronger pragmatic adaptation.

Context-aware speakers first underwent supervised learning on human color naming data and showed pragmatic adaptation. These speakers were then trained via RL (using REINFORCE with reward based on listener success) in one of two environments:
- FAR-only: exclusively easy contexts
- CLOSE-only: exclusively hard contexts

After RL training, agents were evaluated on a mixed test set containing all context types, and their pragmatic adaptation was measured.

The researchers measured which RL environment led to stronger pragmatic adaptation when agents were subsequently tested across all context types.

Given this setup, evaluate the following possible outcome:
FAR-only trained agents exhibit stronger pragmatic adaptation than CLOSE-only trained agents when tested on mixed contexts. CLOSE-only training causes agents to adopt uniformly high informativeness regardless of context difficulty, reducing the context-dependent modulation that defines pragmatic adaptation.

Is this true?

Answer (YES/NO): NO